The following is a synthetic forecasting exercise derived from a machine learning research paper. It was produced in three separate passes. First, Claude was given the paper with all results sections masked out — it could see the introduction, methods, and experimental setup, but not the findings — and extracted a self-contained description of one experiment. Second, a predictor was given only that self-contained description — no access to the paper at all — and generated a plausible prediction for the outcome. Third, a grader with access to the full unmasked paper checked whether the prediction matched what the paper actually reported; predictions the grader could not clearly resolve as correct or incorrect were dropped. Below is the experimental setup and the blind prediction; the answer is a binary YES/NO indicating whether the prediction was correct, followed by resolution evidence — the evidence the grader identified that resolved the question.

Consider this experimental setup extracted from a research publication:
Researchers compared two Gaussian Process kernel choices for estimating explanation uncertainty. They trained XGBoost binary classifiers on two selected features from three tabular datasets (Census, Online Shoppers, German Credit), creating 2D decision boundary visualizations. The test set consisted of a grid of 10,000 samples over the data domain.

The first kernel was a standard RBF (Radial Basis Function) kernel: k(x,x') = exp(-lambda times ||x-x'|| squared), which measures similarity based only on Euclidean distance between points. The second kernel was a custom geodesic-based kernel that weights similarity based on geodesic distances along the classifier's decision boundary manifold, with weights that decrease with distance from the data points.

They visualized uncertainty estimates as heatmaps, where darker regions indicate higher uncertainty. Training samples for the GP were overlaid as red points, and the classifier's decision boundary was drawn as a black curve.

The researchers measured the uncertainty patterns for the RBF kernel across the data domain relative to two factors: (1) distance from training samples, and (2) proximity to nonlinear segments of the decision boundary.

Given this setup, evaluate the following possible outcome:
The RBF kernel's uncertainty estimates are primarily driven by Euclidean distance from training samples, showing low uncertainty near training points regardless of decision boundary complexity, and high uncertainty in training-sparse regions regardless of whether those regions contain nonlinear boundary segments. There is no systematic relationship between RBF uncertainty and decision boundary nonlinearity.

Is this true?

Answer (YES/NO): YES